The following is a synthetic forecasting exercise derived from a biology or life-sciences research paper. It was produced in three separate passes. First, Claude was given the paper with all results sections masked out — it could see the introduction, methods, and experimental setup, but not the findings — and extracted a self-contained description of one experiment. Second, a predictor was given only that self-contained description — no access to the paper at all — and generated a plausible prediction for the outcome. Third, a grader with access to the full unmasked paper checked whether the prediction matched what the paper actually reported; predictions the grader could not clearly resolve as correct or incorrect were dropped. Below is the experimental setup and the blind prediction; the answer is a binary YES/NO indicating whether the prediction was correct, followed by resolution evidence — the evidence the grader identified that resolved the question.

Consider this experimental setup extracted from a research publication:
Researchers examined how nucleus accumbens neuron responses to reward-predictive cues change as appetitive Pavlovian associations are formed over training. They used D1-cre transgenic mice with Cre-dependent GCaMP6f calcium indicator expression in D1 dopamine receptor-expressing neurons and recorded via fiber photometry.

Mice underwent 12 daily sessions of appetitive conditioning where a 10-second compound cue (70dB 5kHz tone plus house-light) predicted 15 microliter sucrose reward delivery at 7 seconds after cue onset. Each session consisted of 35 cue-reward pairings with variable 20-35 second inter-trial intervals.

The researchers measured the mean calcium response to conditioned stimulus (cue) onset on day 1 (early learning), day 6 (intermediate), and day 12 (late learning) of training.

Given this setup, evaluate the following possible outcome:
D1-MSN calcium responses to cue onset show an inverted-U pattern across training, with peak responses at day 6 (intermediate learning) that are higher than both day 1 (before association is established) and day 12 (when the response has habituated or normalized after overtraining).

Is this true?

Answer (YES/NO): NO